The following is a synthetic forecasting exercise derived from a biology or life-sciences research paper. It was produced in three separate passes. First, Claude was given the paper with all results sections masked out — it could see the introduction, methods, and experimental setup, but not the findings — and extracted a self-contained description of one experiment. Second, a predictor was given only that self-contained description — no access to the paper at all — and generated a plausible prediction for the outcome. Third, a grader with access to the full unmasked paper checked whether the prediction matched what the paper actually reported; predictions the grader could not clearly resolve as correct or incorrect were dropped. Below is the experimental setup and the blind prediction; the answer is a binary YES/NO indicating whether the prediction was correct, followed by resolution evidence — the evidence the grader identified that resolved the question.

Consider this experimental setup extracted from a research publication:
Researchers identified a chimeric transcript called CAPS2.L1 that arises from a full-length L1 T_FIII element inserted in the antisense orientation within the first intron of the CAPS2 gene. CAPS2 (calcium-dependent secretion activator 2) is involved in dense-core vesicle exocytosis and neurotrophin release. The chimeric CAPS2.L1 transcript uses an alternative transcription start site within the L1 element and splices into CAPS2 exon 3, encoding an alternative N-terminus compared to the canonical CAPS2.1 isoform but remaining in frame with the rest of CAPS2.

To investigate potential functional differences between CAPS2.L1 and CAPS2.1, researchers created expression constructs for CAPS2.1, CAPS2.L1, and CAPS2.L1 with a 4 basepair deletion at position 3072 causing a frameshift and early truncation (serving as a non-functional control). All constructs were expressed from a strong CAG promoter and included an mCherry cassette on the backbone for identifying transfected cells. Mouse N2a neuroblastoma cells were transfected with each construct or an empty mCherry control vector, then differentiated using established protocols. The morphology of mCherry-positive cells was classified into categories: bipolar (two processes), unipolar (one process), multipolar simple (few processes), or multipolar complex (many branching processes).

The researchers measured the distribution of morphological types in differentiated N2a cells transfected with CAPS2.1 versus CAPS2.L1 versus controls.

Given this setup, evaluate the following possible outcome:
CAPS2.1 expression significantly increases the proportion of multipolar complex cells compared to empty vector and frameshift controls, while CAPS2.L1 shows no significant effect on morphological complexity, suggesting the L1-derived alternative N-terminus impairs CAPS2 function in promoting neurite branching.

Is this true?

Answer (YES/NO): NO